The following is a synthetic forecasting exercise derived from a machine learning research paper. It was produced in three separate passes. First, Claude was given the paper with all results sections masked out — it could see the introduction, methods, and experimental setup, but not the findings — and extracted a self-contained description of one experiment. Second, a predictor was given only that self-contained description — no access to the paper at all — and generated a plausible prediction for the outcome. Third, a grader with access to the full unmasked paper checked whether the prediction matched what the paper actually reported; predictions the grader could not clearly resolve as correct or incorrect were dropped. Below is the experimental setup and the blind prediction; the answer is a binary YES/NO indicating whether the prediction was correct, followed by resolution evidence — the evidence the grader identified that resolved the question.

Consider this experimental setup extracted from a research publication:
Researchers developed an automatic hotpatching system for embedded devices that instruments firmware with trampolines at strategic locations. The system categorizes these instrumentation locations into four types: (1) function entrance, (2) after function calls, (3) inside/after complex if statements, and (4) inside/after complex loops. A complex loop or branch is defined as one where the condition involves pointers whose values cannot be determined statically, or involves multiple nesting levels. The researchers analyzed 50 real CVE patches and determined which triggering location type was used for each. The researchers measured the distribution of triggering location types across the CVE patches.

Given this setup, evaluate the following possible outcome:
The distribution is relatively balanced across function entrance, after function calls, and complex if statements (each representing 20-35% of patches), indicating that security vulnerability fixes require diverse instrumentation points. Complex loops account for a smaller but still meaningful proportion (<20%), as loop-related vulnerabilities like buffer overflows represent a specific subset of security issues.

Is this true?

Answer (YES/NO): NO